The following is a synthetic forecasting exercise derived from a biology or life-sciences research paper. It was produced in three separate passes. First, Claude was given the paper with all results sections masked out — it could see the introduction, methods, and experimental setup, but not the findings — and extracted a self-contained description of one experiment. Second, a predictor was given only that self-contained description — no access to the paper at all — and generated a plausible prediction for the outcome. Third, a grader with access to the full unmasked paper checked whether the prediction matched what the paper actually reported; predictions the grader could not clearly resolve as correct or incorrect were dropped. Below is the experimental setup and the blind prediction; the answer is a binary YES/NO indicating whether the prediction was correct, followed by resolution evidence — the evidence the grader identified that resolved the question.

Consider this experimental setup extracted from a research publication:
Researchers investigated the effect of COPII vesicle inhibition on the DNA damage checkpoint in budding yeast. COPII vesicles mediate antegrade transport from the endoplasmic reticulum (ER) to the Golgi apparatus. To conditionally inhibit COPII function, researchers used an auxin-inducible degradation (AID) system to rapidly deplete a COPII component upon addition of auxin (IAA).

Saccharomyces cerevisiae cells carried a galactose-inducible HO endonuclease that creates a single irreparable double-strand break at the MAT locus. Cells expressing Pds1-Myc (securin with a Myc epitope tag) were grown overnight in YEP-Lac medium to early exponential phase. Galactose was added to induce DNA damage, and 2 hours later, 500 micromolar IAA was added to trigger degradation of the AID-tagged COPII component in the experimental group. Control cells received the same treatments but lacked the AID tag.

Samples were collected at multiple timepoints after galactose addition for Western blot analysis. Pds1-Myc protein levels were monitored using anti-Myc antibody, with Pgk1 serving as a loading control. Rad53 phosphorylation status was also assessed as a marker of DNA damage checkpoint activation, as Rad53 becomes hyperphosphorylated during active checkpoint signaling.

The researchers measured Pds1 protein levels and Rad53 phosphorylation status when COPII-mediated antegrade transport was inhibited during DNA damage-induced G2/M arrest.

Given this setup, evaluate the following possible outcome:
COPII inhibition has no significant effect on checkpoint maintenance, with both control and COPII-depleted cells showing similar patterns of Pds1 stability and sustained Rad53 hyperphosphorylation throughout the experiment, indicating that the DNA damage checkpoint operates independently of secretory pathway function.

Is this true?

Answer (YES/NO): NO